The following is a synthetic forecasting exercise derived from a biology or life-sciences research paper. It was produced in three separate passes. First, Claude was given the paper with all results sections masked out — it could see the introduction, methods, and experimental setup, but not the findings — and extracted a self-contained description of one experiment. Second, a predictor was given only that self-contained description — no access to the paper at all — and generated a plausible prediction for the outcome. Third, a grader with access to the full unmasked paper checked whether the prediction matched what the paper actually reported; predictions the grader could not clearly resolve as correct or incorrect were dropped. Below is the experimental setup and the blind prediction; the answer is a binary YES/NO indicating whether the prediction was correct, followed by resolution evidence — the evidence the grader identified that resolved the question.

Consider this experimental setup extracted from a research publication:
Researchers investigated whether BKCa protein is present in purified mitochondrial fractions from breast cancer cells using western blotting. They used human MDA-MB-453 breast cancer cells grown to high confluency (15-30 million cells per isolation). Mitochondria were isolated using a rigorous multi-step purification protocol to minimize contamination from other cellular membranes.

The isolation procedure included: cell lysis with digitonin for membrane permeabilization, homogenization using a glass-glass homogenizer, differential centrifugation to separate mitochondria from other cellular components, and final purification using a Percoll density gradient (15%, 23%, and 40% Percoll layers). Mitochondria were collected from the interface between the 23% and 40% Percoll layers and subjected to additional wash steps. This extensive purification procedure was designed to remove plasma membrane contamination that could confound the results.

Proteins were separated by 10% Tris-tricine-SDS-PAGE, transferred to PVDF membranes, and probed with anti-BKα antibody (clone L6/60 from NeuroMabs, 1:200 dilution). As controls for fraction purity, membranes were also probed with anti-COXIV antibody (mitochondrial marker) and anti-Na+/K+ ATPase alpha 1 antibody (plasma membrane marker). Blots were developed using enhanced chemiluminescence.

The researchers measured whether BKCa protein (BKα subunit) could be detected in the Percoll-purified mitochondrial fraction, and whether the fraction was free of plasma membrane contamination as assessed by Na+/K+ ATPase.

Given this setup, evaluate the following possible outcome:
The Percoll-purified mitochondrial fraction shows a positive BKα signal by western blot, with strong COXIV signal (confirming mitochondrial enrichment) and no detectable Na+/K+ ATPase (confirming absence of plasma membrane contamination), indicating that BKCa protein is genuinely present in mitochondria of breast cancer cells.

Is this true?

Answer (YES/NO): YES